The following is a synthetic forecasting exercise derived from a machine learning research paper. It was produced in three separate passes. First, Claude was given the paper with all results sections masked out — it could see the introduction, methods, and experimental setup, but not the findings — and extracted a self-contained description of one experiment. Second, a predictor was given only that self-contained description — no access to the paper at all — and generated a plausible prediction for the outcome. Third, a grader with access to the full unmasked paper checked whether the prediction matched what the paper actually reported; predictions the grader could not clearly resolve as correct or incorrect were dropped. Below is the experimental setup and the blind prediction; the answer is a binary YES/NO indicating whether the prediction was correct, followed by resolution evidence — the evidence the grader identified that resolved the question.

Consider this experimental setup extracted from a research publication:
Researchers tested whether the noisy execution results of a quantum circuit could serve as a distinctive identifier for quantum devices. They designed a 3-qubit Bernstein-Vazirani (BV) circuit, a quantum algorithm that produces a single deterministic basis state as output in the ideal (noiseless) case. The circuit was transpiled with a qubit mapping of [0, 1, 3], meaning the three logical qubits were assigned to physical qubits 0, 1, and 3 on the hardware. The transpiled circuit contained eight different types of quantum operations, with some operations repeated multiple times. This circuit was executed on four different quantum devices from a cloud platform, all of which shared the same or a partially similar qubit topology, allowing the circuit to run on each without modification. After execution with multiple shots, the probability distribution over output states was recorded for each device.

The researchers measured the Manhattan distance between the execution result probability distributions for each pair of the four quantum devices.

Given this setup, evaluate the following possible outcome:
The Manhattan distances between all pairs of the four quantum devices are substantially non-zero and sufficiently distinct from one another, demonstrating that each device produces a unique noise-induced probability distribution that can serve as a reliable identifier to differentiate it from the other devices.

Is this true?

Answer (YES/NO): YES